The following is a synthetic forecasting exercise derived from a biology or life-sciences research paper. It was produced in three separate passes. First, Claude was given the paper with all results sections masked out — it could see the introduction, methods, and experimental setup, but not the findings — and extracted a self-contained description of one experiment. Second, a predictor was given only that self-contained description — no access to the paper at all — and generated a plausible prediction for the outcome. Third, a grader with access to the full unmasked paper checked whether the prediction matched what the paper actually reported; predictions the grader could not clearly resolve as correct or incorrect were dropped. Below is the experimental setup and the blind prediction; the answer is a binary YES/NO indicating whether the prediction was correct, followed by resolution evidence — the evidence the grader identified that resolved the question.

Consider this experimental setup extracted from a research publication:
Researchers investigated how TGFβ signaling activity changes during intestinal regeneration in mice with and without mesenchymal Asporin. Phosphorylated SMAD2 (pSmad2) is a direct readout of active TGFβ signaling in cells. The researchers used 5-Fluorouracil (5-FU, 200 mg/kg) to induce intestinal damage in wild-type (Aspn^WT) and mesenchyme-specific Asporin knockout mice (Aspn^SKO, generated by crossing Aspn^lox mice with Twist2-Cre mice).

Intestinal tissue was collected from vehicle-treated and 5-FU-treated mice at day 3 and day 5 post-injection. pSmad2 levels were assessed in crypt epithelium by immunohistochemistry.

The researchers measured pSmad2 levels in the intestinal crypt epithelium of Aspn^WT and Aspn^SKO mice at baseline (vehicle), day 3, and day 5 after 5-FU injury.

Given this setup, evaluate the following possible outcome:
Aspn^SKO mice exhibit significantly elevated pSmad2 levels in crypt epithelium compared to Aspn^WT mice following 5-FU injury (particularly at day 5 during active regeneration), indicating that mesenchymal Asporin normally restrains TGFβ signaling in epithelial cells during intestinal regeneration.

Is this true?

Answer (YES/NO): NO